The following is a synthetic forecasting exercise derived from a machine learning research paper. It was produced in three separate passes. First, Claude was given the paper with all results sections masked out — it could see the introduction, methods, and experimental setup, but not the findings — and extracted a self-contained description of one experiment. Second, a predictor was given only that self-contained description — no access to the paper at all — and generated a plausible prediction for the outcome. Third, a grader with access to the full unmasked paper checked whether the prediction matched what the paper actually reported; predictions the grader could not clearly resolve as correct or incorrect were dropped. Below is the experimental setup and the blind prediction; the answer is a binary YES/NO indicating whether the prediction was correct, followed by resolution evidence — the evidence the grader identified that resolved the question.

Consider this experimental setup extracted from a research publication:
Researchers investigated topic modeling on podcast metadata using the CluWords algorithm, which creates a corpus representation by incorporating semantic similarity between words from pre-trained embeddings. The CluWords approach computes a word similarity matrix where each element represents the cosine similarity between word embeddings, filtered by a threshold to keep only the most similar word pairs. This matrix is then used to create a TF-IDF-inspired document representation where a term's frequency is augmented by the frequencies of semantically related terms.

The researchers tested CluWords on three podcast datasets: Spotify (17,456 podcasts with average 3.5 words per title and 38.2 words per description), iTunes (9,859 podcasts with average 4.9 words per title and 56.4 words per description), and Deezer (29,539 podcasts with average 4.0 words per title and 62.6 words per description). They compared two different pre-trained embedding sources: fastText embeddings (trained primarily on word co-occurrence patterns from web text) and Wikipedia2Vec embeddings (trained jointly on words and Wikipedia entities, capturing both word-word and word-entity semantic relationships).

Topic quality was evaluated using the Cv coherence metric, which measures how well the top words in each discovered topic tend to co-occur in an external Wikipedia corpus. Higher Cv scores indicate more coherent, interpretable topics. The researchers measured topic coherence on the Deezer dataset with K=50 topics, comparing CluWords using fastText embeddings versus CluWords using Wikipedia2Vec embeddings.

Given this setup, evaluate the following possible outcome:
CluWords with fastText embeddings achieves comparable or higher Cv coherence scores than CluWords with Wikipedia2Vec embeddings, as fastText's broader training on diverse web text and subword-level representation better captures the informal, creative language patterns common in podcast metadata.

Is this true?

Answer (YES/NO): NO